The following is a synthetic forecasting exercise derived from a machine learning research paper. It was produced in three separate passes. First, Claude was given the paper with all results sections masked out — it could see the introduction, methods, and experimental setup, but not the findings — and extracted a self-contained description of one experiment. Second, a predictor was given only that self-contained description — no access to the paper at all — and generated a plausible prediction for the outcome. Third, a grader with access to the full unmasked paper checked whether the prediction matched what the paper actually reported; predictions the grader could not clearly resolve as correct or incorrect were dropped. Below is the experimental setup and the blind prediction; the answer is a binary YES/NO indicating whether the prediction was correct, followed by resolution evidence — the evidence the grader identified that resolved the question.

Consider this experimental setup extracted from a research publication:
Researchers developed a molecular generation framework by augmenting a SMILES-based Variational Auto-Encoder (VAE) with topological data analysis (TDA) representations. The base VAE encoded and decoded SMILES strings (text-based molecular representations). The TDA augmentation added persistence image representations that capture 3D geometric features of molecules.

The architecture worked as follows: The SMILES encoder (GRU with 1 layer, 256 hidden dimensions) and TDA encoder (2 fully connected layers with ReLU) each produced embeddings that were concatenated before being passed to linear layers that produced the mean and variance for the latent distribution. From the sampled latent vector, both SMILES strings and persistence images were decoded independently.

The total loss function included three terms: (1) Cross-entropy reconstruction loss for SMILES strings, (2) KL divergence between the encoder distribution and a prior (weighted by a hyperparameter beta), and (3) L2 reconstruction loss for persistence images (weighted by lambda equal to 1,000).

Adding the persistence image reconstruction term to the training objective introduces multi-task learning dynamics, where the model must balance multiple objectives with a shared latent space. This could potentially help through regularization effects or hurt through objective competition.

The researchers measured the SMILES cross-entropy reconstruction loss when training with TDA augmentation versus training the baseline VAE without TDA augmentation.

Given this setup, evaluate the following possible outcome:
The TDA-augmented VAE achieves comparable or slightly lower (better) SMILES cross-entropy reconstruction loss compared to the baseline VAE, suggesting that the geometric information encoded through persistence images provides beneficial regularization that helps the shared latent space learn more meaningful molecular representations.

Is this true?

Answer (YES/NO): YES